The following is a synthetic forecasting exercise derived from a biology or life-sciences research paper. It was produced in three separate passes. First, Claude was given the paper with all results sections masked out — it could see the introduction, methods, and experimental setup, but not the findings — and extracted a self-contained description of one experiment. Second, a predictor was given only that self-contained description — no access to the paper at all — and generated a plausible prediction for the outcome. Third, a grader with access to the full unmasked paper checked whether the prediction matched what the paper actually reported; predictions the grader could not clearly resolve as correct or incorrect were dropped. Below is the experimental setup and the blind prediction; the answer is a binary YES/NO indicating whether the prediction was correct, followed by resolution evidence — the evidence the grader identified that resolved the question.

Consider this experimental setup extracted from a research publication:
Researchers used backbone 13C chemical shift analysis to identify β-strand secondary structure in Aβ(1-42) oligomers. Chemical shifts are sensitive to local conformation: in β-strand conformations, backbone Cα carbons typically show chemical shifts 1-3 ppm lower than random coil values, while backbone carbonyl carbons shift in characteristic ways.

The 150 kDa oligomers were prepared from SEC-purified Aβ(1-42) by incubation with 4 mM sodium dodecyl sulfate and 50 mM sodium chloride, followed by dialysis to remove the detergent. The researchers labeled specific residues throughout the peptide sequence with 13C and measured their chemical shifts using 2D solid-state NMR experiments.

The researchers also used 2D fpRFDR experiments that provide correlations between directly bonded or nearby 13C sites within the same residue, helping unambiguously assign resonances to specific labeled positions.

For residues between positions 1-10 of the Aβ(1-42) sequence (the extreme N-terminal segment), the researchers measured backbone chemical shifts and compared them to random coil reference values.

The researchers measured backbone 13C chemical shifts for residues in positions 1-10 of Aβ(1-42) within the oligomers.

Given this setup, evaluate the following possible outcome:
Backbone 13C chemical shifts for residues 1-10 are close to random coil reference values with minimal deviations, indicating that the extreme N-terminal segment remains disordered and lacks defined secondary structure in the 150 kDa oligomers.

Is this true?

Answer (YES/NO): YES